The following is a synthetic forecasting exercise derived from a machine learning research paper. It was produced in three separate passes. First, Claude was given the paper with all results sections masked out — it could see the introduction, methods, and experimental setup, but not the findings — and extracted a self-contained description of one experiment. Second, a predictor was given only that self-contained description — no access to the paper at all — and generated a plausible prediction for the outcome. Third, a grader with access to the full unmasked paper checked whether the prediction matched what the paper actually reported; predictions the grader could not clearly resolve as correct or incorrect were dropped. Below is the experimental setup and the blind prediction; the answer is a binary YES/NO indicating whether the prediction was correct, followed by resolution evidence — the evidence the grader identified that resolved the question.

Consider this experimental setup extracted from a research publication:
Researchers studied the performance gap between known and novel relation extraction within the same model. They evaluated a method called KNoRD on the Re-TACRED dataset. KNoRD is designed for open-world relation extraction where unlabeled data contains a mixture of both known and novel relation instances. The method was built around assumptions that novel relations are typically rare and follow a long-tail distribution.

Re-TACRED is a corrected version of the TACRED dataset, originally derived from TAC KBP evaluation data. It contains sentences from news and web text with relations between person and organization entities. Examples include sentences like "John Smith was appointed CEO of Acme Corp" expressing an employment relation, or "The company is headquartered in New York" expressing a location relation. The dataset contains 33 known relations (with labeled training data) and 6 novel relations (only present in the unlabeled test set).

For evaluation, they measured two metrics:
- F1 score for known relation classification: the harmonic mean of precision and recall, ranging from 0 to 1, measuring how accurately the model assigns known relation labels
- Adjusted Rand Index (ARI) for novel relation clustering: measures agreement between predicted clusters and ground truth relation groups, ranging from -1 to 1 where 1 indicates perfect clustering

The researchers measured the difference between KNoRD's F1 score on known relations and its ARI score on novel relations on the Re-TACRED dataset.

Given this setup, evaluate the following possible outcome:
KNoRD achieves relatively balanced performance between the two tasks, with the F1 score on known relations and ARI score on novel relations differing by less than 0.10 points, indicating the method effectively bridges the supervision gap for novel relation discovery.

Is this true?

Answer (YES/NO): NO